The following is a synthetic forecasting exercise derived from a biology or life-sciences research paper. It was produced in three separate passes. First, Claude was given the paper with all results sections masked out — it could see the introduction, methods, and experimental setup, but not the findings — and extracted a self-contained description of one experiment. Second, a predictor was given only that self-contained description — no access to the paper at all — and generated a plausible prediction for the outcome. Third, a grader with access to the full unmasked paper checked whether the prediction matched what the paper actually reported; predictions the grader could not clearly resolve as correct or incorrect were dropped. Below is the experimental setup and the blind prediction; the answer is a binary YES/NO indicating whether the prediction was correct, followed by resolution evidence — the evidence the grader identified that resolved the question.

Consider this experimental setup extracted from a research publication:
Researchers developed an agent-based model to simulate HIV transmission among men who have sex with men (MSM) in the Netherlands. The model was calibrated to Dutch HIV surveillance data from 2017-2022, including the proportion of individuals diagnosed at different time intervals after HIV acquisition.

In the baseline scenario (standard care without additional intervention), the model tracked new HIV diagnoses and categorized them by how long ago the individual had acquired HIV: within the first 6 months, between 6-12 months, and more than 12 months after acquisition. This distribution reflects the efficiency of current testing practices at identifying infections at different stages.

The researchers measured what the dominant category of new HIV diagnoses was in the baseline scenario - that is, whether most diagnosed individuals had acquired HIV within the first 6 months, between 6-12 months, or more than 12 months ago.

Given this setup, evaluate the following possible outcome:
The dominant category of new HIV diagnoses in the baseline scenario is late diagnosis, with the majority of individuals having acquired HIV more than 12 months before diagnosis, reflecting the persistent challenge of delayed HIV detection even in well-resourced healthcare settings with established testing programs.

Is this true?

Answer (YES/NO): YES